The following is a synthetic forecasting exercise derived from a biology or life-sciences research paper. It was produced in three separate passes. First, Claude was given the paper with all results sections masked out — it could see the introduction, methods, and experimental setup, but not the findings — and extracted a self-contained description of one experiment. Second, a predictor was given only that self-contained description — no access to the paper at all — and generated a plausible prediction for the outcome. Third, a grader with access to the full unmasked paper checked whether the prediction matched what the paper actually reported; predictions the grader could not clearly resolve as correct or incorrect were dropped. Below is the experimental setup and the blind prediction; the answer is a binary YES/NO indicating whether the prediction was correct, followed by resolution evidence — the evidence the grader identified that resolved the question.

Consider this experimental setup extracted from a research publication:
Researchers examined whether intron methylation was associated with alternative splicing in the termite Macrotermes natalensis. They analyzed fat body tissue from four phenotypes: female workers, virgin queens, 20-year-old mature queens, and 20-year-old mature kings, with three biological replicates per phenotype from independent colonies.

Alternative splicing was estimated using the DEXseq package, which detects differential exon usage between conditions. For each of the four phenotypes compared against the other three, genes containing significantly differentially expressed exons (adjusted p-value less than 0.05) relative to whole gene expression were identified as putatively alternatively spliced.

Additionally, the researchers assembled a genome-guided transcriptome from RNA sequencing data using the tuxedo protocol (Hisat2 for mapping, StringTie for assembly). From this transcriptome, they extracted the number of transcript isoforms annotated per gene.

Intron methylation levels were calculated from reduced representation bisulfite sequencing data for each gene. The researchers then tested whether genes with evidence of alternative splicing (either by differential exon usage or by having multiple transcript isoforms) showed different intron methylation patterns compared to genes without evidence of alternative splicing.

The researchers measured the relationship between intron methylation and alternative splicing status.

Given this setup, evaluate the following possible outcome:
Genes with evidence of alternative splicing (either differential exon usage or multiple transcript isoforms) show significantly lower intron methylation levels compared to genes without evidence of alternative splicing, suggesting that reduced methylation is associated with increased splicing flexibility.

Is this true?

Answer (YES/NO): NO